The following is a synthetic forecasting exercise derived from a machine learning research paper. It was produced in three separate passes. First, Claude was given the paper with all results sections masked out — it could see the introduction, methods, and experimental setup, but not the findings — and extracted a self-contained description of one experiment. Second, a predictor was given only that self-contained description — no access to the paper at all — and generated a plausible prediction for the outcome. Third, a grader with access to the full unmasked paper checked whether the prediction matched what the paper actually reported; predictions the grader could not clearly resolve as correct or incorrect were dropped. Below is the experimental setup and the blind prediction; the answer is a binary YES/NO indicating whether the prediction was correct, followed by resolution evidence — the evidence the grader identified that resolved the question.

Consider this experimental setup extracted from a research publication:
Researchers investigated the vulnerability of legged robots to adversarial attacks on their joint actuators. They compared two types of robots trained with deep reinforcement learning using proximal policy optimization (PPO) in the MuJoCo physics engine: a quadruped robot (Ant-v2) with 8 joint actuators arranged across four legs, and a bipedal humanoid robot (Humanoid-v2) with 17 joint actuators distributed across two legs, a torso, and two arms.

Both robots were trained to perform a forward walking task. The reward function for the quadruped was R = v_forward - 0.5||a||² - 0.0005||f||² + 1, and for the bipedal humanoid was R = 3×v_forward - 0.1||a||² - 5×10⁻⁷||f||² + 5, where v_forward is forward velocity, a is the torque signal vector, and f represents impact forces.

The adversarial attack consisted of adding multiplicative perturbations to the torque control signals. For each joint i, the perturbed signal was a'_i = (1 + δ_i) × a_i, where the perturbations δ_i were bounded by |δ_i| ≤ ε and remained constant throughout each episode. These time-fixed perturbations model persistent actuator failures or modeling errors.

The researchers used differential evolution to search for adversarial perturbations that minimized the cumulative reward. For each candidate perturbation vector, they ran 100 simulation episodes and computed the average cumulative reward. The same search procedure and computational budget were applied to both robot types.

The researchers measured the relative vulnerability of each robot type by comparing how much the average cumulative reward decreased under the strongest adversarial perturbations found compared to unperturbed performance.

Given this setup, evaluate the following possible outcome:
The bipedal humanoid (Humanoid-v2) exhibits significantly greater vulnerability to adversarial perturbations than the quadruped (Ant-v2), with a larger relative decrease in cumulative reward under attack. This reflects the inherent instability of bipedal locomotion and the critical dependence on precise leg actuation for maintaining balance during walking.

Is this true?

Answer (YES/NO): NO